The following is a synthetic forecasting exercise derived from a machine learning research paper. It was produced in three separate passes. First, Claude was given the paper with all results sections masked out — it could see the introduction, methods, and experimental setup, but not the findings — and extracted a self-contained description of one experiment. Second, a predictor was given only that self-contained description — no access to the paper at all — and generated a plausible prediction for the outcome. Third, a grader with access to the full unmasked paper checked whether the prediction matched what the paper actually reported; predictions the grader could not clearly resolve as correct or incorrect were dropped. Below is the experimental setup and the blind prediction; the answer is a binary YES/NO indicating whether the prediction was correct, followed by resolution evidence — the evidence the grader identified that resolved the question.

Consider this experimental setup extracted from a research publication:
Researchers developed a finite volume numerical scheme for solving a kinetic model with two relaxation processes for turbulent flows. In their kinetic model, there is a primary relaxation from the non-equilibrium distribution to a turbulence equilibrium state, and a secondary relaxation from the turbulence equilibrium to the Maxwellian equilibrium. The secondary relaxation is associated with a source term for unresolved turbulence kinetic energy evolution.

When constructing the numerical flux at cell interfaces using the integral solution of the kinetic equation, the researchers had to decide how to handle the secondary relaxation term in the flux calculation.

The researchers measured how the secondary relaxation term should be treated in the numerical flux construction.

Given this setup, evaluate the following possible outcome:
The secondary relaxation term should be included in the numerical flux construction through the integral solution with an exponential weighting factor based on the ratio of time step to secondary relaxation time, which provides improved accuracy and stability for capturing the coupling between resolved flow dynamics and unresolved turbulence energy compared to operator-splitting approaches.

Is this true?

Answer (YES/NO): NO